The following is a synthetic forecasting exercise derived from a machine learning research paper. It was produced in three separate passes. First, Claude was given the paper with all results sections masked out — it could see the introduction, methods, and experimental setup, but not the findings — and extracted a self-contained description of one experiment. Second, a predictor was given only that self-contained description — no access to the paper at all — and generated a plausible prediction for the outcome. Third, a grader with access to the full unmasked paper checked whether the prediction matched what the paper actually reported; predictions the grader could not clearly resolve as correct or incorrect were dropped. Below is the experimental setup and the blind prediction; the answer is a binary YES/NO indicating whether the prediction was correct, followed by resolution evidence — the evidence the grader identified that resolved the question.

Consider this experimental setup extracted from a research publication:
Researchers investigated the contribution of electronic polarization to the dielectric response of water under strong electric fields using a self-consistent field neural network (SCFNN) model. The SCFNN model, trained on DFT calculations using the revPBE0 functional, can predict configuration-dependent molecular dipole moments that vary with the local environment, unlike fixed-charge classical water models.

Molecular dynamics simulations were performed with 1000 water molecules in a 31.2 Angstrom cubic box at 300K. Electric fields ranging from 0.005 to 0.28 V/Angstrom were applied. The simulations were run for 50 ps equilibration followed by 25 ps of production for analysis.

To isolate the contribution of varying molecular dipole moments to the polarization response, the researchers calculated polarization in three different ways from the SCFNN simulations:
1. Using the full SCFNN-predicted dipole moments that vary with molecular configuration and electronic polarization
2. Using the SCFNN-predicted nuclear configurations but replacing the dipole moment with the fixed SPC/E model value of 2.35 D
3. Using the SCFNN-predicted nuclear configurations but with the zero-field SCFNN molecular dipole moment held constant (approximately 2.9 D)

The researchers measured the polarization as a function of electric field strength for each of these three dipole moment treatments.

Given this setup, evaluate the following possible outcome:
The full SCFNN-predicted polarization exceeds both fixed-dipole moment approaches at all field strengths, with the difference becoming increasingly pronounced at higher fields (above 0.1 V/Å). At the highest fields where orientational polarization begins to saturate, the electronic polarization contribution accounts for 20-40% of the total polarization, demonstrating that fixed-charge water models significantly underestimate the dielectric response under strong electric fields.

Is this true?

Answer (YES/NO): NO